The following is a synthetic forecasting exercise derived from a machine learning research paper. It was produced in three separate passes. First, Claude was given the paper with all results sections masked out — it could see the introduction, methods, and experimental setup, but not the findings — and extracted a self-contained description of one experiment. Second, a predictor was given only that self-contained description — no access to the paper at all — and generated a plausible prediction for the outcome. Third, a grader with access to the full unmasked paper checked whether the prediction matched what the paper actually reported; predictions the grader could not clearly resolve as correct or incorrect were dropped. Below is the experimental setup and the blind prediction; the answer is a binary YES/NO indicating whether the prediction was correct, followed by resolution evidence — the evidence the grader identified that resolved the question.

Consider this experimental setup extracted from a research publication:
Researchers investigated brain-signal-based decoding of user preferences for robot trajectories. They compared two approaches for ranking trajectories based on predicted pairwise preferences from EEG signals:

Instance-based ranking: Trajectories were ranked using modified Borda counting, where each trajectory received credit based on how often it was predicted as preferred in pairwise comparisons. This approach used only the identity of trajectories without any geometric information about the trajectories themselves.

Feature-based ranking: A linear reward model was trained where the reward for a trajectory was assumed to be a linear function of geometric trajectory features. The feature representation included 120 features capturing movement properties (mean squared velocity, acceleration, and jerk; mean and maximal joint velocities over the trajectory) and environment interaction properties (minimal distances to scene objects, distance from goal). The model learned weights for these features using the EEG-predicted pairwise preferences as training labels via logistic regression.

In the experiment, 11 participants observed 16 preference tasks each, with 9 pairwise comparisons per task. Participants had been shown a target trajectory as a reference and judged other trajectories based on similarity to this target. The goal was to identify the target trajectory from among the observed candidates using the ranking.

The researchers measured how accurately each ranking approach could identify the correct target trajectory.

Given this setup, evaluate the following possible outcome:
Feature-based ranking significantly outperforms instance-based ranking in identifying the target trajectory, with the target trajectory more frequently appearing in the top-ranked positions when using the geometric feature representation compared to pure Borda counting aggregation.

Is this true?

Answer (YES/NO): NO